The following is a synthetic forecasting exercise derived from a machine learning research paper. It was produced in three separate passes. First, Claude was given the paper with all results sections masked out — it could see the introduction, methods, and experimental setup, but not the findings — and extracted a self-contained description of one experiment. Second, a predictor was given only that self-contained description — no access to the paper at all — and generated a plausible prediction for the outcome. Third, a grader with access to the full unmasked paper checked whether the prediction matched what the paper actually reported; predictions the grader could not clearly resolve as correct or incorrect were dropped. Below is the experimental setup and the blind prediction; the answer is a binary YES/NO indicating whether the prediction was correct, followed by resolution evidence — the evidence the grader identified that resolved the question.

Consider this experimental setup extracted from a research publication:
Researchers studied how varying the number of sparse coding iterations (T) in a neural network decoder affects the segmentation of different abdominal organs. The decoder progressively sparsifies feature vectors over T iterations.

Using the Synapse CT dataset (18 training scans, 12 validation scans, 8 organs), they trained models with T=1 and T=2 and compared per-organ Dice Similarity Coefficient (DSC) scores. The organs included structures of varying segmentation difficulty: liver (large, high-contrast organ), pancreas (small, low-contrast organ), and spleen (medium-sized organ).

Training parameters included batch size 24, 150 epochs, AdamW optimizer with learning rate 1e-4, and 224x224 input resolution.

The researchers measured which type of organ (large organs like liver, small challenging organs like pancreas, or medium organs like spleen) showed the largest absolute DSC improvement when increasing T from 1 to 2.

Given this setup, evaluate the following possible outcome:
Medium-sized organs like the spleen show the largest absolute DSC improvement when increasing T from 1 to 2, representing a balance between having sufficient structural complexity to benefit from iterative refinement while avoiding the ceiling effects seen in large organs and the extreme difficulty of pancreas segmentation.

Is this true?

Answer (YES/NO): NO